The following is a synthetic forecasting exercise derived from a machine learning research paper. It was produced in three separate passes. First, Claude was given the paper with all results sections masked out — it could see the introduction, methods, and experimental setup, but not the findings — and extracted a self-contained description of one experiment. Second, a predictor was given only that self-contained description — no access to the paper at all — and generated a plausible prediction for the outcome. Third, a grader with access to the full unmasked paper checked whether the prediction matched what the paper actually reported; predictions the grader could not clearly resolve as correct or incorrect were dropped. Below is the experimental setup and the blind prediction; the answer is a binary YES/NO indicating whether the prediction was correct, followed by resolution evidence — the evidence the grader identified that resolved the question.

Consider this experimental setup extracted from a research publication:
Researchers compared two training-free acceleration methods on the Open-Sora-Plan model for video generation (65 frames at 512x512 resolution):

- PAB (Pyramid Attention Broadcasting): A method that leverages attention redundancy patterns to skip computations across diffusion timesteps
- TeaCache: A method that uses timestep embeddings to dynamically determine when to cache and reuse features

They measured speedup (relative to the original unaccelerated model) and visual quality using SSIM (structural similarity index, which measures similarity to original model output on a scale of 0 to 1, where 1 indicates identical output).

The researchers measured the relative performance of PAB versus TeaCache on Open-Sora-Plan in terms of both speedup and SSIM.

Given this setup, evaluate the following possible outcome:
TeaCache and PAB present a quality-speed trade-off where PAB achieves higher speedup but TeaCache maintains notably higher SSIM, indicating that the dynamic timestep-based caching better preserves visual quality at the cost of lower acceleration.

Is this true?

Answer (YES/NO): NO